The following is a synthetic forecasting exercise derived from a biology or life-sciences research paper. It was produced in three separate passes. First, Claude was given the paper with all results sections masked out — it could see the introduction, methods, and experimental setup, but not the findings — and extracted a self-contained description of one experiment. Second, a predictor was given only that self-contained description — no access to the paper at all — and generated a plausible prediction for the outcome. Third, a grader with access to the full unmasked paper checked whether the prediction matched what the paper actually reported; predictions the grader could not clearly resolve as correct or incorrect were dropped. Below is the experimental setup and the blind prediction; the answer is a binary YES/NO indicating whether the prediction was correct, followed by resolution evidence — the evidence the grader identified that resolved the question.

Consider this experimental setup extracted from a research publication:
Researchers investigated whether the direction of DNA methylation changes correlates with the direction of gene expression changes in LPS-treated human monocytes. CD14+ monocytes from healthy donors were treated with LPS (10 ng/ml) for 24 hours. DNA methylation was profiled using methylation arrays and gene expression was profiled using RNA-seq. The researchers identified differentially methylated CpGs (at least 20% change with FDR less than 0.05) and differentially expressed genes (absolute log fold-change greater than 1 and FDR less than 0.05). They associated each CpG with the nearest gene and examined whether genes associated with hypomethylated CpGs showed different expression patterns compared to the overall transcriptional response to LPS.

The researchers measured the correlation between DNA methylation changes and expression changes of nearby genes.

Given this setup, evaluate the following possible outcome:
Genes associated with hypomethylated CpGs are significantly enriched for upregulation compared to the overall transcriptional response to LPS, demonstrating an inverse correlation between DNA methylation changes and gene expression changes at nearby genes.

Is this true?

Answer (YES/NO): YES